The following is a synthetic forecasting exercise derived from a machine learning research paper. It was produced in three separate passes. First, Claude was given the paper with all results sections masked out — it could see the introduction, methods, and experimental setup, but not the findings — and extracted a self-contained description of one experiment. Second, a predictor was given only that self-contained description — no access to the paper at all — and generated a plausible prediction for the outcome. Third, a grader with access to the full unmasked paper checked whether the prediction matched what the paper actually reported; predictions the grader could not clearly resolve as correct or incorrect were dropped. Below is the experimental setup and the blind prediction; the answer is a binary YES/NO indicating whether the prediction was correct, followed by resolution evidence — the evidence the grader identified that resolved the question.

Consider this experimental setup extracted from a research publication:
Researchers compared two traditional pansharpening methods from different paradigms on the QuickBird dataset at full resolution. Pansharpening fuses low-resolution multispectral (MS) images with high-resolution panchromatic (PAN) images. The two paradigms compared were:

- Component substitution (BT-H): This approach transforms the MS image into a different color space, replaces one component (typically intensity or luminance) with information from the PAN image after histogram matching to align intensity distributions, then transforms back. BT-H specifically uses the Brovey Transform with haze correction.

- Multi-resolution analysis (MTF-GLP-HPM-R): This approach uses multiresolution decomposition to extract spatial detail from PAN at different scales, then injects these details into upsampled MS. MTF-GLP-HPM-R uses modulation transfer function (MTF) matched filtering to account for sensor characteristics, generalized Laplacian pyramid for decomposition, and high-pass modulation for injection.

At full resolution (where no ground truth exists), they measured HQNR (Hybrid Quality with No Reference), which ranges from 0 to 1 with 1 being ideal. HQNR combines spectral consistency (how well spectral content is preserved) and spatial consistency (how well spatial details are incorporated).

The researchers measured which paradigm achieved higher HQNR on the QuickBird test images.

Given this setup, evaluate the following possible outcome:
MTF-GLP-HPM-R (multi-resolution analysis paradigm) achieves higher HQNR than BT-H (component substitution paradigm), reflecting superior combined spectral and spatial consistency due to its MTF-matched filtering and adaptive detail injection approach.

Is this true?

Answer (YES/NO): YES